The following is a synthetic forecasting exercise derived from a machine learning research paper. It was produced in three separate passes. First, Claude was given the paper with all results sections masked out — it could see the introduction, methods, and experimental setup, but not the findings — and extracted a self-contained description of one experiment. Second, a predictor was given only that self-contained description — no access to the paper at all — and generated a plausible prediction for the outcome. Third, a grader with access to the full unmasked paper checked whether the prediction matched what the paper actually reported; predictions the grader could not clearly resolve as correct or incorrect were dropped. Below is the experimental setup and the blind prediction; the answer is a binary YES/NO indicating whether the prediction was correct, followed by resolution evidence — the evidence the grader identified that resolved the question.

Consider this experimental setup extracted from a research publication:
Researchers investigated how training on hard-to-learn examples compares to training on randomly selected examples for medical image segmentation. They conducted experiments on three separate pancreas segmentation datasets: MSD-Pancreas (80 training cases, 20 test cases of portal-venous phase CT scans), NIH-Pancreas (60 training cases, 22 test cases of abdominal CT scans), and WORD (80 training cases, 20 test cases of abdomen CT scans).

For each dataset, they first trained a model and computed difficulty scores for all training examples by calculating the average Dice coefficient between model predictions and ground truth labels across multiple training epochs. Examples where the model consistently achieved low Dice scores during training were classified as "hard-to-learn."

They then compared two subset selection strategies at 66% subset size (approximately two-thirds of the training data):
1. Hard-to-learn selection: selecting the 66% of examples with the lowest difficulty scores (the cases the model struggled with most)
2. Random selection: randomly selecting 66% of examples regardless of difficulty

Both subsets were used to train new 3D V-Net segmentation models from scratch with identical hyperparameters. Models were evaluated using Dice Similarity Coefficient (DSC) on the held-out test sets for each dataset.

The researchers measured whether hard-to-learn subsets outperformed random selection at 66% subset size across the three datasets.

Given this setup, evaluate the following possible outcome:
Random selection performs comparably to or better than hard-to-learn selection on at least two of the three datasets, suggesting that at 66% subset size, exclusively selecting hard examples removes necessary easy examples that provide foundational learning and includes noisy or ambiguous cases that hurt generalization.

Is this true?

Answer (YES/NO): YES